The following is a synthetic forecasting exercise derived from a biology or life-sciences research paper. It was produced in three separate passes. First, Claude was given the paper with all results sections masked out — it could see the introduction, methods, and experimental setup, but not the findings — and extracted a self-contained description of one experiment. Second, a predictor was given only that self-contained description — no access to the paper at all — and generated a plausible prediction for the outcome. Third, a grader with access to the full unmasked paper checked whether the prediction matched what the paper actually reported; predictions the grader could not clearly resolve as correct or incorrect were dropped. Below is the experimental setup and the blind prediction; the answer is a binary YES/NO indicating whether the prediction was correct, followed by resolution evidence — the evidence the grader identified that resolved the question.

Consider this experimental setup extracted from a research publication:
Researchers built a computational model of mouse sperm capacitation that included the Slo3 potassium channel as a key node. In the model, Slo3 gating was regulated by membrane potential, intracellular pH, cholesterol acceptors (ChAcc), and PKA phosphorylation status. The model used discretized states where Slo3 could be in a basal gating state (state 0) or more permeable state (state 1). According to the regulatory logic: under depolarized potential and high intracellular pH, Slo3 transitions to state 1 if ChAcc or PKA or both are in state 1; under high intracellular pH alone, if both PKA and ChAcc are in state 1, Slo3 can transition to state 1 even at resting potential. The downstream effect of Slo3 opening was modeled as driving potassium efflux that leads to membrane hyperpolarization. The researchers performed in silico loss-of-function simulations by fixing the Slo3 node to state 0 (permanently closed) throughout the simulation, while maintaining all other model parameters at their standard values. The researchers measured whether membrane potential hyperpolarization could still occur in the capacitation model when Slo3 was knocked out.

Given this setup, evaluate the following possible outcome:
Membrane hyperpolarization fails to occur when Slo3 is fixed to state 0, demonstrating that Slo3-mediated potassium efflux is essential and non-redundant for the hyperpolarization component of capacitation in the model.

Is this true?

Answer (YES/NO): YES